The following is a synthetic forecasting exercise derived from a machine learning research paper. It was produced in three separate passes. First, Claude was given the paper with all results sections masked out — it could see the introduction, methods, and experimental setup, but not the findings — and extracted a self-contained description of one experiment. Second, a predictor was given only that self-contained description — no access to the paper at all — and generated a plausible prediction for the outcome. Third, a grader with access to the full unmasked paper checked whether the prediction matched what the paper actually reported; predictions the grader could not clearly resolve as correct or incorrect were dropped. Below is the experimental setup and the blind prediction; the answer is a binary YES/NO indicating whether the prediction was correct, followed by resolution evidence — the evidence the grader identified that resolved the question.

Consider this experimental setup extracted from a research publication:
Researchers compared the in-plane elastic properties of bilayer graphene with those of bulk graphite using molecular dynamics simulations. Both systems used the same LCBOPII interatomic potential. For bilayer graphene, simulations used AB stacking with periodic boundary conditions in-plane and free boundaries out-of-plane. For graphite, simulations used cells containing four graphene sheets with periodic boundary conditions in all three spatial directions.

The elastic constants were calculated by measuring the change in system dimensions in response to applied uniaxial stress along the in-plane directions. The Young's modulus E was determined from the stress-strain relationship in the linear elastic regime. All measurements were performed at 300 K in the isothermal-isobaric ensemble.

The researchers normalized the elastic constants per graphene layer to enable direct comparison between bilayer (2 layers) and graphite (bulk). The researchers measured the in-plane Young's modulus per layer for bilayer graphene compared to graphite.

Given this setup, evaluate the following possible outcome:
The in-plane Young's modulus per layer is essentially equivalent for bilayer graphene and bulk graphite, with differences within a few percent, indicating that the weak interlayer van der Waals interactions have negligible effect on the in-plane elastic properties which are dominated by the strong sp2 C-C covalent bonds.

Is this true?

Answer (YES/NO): NO